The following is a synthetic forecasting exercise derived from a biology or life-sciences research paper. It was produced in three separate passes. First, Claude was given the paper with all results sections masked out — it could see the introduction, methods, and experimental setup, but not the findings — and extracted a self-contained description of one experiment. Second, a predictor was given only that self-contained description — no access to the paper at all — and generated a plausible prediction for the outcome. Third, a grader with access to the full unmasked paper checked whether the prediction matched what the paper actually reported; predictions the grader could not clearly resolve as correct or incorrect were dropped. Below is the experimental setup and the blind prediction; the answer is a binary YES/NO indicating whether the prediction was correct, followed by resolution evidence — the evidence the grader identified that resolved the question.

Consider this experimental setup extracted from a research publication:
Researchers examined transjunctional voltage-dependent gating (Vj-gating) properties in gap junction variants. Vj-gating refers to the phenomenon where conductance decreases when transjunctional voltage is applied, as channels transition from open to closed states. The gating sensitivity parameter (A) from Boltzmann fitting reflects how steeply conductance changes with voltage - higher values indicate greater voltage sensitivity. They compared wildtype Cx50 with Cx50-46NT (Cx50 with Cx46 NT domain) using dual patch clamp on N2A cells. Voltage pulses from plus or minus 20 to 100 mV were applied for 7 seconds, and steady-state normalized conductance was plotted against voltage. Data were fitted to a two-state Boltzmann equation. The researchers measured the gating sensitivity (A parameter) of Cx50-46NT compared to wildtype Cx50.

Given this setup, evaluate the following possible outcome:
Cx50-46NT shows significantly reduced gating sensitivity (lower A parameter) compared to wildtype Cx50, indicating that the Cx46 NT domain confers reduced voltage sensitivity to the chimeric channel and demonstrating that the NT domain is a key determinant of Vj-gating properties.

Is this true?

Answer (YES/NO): YES